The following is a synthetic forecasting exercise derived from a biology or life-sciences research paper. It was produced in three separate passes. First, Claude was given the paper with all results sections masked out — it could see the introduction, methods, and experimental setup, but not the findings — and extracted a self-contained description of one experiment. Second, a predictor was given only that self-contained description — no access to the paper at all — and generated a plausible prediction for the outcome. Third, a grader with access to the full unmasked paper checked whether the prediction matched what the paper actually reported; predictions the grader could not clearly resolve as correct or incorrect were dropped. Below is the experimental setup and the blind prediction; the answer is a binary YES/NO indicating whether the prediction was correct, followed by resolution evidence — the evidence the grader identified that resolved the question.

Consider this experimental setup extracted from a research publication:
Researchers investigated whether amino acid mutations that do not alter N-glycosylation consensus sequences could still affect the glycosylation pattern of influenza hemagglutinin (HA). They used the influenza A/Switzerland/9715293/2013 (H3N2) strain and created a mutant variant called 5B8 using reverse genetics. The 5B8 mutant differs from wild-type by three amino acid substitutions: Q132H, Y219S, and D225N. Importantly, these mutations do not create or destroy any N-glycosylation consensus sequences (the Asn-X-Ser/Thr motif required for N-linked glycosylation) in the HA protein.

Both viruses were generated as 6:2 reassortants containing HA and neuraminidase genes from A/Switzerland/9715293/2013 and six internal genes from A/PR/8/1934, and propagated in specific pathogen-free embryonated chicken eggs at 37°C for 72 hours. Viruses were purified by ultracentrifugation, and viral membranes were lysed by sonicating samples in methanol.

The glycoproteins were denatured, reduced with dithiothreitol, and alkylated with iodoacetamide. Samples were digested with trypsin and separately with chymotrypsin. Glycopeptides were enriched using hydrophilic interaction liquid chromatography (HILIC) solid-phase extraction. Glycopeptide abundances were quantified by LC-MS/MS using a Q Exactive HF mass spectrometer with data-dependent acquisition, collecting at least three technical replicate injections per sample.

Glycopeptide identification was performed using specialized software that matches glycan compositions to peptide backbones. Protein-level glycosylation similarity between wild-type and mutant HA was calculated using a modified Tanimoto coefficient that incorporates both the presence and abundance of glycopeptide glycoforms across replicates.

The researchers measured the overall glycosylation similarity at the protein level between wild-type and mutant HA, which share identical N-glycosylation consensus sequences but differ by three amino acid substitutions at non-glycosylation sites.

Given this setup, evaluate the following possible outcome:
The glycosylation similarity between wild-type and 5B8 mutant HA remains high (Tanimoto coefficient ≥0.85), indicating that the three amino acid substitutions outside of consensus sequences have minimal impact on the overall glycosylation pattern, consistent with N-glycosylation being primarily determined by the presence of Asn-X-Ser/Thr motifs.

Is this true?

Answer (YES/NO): NO